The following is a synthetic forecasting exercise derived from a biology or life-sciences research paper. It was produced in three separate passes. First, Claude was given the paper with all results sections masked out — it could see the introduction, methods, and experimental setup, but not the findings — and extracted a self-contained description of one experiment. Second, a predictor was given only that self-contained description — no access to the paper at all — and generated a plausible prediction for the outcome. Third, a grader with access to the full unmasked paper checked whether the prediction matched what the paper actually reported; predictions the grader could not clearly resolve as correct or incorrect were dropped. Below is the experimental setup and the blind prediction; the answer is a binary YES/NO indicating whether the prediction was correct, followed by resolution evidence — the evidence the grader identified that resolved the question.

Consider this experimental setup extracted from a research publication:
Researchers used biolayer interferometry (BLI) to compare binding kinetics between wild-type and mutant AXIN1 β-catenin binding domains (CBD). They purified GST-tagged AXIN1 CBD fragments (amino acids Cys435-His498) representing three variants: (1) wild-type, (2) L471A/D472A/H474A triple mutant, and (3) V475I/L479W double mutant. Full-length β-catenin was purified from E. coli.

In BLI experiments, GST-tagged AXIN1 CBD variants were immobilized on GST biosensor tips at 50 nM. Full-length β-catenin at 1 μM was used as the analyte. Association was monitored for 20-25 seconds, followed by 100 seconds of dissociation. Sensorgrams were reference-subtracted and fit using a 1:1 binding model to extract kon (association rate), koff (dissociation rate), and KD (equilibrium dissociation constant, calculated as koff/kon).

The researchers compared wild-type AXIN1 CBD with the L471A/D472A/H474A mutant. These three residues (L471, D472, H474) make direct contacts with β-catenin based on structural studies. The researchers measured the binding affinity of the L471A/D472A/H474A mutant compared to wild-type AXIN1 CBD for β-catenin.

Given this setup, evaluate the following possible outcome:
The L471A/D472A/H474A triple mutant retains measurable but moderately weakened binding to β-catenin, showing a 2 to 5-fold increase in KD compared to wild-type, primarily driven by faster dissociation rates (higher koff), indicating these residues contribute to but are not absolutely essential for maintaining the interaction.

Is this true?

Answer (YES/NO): NO